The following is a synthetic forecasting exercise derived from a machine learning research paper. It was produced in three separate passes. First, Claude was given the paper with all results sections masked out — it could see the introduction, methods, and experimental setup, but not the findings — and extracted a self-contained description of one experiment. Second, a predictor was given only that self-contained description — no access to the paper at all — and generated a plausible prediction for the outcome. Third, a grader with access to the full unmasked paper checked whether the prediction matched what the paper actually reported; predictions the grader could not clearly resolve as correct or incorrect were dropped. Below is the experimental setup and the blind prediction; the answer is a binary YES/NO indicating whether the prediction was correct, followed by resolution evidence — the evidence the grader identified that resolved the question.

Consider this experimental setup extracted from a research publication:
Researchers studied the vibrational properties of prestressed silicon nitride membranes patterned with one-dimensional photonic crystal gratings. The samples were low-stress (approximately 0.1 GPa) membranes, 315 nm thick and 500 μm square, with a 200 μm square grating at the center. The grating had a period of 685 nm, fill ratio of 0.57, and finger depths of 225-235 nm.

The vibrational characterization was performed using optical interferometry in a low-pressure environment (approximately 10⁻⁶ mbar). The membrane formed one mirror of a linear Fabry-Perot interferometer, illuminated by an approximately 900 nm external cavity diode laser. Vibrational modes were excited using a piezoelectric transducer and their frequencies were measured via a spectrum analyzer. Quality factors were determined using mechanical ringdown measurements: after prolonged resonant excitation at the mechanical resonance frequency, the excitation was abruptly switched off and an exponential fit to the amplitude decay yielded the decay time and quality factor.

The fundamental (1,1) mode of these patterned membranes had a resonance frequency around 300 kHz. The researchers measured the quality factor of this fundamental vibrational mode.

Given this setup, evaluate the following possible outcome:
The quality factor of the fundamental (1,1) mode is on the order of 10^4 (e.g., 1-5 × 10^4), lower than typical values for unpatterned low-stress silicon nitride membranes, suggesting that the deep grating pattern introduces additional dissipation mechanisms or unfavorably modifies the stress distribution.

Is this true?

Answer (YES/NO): NO